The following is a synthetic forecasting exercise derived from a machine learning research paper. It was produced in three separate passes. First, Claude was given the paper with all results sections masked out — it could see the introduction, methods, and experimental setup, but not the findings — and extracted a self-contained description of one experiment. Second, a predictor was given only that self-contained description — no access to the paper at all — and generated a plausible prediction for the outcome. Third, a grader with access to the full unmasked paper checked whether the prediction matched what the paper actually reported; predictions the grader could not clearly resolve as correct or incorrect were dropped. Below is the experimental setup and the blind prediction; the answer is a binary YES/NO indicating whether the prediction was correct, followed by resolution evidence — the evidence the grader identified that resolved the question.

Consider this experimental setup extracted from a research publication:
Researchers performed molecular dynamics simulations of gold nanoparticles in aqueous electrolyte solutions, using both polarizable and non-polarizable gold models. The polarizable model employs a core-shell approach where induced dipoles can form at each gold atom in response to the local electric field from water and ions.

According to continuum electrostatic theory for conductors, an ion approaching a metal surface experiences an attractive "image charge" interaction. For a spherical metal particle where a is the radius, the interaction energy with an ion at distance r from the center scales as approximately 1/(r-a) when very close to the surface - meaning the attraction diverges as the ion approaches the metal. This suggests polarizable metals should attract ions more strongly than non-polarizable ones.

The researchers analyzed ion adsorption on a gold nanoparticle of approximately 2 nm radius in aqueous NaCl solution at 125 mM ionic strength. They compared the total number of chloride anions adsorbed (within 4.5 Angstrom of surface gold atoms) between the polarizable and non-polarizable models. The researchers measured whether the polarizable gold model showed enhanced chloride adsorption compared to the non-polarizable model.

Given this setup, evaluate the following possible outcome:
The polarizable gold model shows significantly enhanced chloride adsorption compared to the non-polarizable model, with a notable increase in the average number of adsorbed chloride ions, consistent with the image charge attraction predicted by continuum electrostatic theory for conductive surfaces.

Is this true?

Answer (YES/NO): YES